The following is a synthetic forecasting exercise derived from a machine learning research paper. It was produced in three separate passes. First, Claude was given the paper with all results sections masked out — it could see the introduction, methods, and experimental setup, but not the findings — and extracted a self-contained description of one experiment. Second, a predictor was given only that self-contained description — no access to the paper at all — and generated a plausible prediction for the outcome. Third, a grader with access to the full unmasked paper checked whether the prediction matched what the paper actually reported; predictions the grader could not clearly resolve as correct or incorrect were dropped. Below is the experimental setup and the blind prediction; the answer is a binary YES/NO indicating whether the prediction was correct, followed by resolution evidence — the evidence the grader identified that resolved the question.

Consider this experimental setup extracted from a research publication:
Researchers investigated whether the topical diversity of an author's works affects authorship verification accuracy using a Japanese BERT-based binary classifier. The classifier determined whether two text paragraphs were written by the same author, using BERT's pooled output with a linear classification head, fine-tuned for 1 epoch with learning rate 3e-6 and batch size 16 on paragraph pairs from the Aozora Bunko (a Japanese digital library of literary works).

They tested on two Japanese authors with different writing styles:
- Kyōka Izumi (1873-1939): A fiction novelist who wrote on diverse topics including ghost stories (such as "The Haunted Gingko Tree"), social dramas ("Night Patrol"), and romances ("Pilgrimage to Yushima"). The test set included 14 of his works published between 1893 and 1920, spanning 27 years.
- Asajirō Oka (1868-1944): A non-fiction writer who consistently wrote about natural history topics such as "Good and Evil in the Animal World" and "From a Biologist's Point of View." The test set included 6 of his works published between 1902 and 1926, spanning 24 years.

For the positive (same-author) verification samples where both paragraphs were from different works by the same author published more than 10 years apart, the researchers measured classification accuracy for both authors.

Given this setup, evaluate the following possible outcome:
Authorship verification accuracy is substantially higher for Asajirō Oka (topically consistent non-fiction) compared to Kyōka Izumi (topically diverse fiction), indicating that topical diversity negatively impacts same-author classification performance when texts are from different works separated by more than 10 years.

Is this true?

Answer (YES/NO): YES